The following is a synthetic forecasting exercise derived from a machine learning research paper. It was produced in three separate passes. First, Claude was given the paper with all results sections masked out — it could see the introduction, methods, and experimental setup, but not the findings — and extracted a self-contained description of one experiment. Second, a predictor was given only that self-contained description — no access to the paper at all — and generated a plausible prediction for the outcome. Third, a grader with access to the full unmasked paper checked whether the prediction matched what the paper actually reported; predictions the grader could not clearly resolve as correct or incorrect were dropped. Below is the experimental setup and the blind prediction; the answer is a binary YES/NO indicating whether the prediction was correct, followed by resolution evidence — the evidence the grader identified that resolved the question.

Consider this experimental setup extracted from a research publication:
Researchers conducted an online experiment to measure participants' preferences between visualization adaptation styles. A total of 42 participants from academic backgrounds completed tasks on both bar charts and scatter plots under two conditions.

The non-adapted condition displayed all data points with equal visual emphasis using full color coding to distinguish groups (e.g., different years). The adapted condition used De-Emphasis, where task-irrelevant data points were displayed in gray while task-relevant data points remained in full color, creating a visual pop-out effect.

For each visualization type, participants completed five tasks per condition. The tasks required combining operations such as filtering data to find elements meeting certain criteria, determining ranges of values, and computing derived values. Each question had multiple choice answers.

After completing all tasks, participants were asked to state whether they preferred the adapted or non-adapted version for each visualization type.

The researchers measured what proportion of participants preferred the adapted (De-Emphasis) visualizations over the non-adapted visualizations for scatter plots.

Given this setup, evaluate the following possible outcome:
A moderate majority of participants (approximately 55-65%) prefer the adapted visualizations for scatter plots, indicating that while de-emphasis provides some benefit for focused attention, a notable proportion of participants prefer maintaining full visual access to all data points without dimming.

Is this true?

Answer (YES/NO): YES